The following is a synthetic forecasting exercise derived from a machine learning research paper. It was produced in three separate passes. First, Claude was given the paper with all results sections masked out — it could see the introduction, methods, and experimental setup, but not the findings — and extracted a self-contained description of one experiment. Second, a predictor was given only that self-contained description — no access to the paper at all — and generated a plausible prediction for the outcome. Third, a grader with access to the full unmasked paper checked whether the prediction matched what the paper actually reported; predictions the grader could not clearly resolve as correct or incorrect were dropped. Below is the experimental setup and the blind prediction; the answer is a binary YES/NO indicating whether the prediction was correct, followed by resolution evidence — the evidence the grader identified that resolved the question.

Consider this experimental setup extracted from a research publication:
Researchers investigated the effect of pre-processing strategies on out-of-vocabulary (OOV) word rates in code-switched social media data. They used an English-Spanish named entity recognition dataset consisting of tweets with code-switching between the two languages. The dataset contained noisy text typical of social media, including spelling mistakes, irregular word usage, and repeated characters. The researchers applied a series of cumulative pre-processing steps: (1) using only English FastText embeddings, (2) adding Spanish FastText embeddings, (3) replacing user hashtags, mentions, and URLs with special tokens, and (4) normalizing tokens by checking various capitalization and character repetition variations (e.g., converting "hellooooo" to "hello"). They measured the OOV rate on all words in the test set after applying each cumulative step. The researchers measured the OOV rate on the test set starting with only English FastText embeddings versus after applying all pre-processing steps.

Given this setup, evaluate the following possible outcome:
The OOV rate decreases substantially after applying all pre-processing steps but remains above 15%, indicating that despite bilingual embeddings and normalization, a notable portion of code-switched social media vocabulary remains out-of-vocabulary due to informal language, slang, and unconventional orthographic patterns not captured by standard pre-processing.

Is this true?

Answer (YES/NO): NO